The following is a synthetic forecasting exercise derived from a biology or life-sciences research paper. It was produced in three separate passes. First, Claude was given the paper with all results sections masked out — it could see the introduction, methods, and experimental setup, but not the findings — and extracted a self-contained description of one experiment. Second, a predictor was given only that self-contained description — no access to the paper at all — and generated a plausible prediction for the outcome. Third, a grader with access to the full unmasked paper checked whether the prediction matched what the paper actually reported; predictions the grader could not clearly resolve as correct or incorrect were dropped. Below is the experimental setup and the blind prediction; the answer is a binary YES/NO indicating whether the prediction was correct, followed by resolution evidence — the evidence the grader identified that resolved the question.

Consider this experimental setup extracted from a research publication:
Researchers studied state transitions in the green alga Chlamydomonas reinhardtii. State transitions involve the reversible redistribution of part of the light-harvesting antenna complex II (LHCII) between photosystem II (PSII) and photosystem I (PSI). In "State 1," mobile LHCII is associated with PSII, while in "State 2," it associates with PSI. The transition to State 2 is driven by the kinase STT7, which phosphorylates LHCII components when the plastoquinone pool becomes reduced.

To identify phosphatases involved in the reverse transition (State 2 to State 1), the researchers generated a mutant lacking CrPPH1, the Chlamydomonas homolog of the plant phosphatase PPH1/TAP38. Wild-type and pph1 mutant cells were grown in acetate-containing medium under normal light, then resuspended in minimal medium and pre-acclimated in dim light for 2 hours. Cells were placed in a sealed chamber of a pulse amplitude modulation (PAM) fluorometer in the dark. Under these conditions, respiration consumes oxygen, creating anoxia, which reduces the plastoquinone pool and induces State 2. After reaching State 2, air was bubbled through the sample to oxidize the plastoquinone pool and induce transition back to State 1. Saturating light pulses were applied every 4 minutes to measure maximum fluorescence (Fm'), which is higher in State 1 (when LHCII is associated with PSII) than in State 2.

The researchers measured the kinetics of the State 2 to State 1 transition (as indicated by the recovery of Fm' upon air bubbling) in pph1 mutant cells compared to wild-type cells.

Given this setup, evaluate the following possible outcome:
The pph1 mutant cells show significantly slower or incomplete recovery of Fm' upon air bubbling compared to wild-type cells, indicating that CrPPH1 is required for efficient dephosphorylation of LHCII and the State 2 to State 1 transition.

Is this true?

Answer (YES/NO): YES